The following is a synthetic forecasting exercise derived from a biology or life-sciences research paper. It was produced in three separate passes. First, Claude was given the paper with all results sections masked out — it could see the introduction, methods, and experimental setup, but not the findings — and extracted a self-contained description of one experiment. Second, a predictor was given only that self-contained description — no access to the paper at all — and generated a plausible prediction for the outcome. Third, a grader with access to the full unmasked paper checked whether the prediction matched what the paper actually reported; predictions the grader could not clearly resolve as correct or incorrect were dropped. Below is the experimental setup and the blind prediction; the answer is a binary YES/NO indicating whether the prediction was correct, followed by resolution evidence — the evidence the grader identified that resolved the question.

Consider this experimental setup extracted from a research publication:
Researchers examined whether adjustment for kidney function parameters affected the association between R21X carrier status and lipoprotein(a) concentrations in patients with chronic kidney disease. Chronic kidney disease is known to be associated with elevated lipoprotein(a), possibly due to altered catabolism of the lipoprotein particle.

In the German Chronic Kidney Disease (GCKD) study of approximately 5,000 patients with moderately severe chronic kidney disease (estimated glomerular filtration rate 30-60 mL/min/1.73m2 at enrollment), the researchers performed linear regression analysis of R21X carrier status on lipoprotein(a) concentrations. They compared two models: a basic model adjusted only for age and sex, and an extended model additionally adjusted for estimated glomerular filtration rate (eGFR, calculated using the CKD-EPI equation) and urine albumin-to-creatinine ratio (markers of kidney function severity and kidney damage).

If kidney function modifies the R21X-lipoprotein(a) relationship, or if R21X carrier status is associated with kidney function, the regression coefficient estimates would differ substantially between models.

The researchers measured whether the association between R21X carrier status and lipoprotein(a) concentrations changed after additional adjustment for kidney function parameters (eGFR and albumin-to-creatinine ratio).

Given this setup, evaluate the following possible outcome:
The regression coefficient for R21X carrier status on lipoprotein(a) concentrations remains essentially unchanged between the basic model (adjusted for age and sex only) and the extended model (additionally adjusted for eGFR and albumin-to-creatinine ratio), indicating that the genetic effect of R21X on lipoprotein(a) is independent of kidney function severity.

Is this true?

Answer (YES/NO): YES